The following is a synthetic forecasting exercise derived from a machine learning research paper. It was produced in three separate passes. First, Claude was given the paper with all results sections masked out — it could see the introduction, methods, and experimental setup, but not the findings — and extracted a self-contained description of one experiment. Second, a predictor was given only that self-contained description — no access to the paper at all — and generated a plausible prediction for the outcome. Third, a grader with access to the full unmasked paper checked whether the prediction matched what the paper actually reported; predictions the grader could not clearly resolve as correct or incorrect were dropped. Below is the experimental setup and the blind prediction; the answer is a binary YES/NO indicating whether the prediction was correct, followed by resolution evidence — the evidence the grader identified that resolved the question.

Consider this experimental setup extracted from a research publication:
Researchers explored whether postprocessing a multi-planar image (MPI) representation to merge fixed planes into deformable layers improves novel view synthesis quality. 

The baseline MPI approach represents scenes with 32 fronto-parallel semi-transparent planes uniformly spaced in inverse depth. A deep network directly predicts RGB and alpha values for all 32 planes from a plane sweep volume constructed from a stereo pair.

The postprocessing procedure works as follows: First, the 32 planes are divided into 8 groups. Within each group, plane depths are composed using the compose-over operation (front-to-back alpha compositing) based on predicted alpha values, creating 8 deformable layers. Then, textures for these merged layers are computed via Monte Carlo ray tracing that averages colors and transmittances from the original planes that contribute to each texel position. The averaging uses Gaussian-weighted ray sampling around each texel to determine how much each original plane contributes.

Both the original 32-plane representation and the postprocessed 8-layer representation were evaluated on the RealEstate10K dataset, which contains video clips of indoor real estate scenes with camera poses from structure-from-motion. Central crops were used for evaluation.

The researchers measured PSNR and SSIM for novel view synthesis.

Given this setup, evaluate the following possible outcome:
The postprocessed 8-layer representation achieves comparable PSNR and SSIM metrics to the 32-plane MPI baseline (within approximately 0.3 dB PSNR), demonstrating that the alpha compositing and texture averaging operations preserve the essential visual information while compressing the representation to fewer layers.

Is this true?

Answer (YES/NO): NO